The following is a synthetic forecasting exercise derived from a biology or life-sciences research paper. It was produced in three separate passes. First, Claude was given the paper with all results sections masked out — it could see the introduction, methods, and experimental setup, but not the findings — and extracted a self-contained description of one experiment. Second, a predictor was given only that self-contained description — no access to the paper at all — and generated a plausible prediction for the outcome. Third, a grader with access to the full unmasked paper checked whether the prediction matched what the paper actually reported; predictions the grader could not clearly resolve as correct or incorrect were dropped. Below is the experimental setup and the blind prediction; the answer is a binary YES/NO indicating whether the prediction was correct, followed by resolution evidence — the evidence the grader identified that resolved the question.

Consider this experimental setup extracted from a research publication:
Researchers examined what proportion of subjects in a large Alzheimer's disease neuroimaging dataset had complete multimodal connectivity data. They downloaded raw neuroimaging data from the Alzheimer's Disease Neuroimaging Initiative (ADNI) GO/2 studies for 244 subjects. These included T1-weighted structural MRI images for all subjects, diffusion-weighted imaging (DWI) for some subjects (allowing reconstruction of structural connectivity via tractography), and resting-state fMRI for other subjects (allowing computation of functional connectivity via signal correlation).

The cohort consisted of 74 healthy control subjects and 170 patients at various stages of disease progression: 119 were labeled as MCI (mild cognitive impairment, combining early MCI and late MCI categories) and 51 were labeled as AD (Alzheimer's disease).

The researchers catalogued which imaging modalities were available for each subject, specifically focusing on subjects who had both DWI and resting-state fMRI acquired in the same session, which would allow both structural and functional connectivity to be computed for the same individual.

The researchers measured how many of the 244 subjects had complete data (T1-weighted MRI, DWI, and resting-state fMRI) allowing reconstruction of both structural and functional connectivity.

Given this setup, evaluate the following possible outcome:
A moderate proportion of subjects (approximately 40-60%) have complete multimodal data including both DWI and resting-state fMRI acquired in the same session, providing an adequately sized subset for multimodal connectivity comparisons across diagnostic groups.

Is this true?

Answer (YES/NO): NO